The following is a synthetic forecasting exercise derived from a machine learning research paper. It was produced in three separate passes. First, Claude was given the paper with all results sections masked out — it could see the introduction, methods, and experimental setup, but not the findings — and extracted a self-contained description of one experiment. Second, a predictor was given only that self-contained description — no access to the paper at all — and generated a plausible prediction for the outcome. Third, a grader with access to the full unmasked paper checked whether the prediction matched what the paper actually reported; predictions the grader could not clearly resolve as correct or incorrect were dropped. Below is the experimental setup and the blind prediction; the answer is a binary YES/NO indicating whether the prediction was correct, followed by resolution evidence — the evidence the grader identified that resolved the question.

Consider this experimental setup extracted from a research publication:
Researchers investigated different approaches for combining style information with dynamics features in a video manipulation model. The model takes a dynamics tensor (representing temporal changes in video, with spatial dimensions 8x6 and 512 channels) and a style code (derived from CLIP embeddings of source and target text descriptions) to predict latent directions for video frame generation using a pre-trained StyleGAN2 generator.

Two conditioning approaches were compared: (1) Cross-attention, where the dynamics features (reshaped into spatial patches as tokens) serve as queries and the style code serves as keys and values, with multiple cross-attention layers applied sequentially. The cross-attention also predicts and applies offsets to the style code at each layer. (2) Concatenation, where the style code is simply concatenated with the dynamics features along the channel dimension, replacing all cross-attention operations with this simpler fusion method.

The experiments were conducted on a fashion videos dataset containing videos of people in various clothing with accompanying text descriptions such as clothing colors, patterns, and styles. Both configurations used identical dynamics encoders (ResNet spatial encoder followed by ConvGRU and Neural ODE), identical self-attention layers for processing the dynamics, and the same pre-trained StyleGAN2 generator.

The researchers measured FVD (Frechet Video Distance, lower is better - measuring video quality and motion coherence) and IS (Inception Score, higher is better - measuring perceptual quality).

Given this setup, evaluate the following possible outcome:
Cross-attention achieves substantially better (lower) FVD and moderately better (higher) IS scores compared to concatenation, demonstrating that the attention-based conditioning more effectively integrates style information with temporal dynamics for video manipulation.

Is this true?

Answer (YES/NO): YES